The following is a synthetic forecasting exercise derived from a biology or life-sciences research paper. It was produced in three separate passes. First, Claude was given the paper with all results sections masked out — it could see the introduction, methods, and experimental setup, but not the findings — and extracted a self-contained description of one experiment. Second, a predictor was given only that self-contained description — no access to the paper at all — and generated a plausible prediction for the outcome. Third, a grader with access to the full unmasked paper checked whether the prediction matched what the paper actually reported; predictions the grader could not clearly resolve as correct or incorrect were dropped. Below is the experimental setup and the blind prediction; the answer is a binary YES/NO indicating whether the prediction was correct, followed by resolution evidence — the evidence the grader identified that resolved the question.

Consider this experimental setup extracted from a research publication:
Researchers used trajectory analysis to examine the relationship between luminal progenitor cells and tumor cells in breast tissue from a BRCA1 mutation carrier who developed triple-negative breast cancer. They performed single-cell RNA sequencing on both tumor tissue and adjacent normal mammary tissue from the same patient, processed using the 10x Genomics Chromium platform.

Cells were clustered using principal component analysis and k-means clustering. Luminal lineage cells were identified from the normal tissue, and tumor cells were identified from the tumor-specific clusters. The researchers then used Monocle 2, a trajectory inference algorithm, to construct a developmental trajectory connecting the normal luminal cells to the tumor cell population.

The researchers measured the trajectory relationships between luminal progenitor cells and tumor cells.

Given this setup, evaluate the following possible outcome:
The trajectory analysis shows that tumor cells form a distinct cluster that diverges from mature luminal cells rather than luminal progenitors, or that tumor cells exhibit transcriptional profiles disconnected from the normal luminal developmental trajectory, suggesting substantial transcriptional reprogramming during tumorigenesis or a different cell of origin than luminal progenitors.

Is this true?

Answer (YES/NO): NO